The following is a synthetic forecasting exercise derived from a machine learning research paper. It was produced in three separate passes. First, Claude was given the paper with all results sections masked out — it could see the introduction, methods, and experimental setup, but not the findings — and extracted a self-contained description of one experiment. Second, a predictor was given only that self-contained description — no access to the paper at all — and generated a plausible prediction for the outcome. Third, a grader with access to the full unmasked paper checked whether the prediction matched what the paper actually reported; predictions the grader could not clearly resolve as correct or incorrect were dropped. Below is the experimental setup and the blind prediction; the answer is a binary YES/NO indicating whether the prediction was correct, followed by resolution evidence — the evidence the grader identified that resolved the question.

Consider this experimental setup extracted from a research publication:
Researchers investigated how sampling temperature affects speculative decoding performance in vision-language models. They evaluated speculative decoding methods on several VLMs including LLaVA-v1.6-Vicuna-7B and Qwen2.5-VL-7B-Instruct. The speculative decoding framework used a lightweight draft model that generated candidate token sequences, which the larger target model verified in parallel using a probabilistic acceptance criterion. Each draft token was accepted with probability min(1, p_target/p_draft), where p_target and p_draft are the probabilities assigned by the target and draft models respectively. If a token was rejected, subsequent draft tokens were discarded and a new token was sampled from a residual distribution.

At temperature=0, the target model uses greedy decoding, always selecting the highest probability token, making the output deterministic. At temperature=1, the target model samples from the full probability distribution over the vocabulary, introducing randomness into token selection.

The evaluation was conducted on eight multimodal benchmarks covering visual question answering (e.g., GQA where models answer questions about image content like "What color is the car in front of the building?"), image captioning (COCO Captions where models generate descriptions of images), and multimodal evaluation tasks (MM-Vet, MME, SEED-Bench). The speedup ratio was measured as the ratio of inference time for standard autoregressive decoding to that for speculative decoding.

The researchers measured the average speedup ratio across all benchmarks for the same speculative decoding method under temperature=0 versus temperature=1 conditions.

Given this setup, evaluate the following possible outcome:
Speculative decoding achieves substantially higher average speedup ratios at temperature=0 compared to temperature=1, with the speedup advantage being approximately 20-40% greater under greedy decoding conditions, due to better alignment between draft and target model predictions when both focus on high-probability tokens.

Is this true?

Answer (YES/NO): NO